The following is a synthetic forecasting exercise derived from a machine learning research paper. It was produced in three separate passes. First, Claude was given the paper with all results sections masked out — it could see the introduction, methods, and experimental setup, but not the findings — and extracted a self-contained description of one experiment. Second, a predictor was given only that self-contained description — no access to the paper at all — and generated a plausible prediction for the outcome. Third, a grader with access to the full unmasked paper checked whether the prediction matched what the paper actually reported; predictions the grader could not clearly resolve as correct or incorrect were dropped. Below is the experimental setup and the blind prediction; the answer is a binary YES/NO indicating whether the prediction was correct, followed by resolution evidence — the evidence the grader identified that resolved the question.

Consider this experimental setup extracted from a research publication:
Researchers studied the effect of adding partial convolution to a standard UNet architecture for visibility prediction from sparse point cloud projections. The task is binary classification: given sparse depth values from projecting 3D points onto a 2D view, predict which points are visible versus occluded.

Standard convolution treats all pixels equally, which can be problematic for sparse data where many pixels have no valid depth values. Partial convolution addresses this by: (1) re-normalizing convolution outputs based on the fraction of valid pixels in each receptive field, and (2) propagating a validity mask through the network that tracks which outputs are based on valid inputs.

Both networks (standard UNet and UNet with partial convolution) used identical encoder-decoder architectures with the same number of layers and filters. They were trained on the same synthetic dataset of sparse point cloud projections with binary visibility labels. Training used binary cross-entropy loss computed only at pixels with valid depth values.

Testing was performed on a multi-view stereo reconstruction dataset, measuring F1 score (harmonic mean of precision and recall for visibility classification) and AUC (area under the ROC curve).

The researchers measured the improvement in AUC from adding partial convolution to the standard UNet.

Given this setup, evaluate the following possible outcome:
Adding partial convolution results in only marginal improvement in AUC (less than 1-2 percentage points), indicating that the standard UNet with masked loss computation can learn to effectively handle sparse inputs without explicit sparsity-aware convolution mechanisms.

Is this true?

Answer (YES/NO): YES